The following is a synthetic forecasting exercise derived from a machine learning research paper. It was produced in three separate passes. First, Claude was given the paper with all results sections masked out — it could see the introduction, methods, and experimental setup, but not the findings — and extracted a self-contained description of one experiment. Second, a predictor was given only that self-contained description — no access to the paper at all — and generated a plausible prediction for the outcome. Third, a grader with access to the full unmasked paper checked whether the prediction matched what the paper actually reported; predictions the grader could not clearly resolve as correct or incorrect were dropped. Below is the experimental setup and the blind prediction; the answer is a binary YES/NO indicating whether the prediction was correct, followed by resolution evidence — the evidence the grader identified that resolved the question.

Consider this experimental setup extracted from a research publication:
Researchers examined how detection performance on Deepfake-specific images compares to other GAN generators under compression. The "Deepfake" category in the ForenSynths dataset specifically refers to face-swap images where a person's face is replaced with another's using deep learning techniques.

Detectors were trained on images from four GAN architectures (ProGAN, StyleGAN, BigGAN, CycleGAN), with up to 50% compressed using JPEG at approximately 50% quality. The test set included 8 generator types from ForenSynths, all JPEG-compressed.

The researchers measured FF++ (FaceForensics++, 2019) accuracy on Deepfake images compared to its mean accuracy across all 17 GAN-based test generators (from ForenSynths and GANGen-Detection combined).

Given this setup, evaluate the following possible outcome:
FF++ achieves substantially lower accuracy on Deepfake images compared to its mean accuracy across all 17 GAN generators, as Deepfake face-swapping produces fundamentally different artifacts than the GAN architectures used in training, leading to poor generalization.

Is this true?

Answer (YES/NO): YES